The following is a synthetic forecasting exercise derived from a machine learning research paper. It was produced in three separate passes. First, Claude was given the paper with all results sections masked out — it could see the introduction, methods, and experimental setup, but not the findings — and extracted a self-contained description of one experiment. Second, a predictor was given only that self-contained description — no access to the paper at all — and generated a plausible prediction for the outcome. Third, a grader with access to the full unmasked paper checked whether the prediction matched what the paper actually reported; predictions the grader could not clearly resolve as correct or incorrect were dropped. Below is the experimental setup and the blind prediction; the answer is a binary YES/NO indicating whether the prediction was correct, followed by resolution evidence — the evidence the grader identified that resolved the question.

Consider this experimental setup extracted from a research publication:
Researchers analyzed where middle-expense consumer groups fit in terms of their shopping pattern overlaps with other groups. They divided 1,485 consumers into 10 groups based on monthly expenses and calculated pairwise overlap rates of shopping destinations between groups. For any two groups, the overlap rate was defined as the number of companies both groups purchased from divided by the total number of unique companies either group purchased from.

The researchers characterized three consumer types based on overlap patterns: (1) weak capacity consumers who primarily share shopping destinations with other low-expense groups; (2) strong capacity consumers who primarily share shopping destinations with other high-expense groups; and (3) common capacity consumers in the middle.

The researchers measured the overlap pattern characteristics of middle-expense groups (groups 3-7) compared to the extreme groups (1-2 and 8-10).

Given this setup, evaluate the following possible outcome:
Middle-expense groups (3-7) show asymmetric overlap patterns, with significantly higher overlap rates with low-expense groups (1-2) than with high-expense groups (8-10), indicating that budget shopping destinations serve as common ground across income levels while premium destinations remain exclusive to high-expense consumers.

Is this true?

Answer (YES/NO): NO